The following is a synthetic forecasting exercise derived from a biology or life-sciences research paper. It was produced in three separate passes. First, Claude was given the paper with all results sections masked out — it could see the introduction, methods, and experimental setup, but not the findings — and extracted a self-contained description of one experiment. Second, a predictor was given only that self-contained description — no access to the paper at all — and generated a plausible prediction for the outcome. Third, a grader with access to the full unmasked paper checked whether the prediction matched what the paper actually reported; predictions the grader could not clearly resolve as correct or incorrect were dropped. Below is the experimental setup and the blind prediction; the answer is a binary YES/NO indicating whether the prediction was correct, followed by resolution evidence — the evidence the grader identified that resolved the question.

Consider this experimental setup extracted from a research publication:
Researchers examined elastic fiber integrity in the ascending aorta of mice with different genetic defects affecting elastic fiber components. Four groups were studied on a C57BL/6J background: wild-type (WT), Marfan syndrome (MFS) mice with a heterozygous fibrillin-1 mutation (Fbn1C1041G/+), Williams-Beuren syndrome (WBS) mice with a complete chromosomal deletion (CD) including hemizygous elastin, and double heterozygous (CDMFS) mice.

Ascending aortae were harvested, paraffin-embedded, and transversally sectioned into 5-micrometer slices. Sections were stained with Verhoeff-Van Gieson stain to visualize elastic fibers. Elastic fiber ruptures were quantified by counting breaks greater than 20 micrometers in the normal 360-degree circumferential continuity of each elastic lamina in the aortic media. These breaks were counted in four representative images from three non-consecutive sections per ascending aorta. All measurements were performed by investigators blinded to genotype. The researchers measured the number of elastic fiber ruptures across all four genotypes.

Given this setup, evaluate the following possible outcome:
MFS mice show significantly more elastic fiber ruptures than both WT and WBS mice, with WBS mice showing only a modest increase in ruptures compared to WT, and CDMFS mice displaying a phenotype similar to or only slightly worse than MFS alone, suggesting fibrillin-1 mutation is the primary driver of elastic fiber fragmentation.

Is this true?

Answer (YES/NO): NO